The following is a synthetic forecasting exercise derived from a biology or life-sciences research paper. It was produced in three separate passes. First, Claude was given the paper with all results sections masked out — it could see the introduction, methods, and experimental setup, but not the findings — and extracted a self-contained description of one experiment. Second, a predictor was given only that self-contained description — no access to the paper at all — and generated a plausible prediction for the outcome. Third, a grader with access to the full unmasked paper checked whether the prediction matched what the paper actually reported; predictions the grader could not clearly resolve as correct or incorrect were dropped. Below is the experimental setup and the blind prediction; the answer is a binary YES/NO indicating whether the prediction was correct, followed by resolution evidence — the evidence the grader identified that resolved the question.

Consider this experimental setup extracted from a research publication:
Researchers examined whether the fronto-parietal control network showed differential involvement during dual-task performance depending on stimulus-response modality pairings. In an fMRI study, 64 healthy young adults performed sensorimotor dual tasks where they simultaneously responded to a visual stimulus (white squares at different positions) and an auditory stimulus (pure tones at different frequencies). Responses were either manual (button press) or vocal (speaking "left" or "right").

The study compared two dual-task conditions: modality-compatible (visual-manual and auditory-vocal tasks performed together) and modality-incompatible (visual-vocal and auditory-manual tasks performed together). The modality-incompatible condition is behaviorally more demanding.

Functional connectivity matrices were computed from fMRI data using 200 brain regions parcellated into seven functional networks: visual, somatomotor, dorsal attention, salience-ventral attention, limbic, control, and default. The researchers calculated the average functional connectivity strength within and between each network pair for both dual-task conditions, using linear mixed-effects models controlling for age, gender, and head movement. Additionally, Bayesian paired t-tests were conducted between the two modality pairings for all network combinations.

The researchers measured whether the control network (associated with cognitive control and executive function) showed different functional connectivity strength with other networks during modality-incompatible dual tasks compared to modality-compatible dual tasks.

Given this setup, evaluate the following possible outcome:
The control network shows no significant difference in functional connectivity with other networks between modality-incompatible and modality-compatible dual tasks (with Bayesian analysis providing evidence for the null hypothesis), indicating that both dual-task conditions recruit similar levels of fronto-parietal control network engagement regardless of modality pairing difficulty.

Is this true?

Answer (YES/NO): YES